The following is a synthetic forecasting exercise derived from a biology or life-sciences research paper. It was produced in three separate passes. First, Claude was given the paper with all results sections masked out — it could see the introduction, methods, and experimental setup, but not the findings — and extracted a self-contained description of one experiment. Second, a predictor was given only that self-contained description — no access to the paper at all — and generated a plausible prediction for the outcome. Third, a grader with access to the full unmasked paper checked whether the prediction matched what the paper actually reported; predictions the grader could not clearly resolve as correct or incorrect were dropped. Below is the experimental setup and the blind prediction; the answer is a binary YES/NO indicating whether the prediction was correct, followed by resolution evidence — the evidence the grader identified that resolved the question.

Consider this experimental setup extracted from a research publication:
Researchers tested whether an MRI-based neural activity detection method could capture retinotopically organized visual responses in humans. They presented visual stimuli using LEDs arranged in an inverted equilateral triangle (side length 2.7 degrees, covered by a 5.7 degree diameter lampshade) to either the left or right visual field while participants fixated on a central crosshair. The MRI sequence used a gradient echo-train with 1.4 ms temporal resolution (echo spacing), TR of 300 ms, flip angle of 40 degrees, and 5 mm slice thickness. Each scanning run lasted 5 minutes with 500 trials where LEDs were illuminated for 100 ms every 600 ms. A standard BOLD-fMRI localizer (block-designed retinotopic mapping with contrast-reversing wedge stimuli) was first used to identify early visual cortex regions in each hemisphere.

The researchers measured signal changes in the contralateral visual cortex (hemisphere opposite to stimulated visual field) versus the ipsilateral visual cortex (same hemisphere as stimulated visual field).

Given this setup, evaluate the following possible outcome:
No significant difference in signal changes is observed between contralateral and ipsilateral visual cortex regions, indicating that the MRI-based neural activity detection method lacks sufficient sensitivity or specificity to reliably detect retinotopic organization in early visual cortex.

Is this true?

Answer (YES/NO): NO